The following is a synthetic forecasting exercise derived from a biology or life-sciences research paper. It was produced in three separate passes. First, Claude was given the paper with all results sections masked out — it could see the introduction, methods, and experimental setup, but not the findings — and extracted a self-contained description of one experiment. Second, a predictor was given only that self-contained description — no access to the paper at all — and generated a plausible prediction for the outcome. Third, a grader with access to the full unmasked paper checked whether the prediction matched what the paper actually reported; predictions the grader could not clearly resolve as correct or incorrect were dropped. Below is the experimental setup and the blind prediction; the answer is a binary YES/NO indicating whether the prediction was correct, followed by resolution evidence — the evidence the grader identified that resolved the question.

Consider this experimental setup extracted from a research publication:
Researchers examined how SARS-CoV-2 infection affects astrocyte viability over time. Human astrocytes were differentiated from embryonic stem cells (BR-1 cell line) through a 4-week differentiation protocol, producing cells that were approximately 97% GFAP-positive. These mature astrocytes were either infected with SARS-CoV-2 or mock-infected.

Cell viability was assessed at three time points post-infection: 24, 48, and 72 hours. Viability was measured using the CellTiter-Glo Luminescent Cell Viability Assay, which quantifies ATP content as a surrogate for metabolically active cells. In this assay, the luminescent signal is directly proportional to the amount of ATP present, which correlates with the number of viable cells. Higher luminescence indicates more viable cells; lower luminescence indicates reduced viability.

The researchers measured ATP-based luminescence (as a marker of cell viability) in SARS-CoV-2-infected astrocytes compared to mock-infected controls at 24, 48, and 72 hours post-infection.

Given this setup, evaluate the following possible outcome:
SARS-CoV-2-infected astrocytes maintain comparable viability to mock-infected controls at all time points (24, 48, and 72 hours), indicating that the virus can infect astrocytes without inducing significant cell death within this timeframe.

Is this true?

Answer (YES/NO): NO